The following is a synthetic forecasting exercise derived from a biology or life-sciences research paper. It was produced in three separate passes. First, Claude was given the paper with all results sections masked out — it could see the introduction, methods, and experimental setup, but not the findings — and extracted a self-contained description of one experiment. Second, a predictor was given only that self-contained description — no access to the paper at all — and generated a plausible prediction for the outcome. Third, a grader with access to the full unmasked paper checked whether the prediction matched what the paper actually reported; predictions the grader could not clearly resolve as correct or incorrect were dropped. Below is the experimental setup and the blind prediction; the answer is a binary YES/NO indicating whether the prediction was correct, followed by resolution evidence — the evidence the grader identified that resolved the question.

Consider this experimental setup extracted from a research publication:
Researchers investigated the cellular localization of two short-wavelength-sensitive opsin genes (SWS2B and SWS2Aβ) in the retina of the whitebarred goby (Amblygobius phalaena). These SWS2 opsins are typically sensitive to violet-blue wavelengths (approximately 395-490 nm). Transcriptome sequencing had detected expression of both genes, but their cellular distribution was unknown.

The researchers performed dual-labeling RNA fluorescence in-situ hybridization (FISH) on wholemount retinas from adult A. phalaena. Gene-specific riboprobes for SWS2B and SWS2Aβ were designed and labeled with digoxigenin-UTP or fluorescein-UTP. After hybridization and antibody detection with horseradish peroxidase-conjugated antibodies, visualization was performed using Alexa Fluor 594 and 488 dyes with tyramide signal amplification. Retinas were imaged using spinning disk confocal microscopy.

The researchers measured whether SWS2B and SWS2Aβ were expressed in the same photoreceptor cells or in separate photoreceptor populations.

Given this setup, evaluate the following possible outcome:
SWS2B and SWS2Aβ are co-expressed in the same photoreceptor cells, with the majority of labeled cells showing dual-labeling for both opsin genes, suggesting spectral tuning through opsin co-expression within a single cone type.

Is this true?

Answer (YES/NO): NO